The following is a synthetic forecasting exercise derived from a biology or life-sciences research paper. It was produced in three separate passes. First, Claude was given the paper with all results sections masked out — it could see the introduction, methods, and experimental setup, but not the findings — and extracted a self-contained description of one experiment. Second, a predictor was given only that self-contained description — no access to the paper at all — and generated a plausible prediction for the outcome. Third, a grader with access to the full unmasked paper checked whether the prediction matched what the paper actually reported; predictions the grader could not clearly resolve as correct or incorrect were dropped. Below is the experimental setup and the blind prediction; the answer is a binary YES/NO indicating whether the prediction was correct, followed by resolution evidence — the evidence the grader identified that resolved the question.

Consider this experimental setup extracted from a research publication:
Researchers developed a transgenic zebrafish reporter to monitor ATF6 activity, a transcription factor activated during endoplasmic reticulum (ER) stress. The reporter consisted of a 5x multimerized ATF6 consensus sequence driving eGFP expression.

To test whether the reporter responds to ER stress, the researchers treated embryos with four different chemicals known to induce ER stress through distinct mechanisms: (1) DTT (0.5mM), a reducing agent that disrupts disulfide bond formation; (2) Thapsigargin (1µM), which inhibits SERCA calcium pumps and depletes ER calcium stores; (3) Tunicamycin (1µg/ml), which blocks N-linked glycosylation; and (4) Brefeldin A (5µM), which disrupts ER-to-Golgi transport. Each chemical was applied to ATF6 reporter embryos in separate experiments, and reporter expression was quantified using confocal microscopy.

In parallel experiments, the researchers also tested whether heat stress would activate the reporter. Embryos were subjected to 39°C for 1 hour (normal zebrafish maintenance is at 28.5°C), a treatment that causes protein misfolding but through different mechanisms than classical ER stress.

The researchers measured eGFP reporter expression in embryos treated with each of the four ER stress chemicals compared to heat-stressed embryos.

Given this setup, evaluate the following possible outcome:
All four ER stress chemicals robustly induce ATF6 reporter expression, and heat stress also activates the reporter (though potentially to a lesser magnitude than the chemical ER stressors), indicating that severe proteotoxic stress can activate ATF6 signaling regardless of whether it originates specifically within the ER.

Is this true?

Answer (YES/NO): NO